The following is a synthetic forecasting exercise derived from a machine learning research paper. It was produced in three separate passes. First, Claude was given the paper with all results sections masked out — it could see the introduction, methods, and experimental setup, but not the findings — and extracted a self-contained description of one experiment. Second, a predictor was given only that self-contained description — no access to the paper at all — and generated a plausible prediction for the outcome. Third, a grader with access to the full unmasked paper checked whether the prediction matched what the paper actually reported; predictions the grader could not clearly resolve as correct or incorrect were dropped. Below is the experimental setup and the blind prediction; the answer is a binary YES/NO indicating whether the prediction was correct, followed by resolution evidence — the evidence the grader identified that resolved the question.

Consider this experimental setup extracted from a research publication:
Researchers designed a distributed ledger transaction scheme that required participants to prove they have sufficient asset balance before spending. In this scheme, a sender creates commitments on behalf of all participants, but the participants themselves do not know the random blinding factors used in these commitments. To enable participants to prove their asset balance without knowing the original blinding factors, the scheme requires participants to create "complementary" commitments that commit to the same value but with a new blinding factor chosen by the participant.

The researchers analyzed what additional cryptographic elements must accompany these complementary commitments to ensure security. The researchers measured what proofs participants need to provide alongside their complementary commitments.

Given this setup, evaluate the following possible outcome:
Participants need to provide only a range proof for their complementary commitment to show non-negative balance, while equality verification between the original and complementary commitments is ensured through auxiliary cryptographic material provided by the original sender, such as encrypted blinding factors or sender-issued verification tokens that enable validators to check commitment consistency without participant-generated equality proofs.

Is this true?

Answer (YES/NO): NO